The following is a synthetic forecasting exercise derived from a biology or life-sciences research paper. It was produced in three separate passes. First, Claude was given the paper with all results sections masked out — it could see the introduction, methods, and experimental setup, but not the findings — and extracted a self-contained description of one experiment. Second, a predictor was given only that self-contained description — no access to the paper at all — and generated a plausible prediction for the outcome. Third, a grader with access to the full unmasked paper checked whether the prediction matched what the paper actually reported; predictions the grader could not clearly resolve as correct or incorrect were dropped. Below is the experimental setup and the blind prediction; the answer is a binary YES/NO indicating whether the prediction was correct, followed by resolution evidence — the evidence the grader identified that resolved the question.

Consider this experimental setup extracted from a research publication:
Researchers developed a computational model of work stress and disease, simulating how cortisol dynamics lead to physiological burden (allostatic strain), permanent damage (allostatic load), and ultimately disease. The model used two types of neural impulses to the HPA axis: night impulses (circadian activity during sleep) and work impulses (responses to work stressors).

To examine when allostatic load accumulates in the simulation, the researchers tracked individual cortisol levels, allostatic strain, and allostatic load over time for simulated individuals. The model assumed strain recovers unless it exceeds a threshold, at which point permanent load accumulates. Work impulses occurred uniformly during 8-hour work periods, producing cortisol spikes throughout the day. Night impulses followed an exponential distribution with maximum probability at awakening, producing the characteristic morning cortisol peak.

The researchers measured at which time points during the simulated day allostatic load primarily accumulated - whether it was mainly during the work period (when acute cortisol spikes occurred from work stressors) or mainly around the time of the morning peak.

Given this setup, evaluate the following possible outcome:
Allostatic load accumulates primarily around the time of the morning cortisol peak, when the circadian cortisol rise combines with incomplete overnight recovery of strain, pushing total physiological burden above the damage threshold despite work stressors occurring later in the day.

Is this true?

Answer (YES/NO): YES